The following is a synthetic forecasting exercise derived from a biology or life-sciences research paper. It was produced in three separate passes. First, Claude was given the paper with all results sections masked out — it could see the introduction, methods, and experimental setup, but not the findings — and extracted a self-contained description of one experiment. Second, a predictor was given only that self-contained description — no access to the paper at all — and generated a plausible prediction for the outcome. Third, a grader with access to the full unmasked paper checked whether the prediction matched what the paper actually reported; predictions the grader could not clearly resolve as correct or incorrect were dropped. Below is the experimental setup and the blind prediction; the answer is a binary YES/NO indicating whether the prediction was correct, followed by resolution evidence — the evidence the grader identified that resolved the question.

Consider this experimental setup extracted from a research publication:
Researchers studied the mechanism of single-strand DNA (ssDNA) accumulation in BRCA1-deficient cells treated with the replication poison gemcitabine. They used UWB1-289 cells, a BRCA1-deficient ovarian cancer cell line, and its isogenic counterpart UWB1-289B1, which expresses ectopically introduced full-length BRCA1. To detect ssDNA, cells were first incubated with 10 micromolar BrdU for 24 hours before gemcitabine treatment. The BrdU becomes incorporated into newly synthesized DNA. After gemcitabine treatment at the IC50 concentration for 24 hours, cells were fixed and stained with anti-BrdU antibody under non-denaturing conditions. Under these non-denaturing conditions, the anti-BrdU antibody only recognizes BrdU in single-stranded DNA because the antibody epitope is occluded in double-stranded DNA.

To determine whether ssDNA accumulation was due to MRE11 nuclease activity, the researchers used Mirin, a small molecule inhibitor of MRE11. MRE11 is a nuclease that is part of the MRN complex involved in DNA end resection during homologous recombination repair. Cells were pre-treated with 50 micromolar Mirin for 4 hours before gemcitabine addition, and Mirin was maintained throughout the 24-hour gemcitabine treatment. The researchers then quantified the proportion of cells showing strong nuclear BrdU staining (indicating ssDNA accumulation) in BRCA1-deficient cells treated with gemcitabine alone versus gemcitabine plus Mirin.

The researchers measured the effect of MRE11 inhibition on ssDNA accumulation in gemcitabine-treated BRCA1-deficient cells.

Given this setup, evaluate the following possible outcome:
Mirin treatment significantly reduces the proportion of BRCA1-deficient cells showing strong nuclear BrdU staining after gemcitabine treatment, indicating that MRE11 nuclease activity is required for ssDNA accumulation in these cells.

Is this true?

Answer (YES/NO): YES